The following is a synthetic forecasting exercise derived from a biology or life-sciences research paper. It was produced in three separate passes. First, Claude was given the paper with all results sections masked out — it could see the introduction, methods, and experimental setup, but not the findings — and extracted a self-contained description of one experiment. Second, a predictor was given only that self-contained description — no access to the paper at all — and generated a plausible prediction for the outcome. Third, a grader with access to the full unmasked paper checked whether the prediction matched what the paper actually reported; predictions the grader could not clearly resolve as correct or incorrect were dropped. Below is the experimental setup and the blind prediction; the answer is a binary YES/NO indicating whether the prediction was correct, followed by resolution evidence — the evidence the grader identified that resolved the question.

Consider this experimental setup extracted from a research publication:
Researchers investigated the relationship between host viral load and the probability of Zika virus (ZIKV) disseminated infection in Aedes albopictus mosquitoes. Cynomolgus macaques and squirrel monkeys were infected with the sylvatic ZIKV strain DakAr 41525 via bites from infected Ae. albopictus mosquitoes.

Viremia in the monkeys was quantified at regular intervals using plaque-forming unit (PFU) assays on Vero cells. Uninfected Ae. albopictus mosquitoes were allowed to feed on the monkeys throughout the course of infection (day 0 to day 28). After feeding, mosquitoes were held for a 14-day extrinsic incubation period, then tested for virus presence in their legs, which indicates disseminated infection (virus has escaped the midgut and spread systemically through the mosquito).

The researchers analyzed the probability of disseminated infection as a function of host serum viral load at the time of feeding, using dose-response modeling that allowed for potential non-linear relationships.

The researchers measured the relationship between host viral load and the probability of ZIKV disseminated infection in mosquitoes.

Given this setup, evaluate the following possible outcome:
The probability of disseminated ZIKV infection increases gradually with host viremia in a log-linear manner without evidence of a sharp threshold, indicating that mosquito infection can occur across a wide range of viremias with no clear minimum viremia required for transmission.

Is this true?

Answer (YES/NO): NO